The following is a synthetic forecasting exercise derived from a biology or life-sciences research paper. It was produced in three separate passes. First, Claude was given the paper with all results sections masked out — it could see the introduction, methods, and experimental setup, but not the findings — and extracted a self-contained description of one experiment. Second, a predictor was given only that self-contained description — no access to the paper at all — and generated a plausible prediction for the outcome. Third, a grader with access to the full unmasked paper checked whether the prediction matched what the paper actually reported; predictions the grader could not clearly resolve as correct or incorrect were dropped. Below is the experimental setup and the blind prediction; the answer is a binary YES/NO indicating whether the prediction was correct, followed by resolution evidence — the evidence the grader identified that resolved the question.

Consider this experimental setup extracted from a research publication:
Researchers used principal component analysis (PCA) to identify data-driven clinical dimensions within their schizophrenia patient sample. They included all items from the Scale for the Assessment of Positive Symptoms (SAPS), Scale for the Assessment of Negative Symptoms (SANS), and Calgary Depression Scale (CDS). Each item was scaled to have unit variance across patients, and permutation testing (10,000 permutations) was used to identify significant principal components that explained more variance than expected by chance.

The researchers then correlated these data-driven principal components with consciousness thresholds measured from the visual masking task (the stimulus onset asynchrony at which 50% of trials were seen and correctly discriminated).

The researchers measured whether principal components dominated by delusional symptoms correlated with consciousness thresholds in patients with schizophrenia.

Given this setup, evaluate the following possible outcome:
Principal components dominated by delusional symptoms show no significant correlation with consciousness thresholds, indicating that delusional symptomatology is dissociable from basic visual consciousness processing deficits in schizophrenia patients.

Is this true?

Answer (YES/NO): NO